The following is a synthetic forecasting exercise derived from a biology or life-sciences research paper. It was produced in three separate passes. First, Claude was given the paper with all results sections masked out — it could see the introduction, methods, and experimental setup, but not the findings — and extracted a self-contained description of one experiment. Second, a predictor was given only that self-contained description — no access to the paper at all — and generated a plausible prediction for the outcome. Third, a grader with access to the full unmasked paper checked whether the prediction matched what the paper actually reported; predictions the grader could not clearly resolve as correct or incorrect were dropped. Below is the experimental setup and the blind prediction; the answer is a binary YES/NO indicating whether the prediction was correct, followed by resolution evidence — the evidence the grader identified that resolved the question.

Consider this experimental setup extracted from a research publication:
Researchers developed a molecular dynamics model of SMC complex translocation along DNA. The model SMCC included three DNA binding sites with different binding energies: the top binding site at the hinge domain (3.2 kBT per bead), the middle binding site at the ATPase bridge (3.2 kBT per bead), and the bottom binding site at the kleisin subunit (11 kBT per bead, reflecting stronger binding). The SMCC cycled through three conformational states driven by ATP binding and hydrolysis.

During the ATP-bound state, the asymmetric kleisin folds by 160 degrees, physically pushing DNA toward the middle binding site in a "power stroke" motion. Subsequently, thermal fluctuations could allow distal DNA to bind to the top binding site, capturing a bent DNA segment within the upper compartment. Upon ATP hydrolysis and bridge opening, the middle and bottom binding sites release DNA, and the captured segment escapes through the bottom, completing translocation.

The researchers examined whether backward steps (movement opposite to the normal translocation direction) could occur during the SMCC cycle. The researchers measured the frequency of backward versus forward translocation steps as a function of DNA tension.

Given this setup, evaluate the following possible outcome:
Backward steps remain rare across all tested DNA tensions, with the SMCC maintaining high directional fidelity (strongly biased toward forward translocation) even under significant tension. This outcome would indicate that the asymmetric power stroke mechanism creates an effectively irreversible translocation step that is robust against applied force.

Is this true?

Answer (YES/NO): NO